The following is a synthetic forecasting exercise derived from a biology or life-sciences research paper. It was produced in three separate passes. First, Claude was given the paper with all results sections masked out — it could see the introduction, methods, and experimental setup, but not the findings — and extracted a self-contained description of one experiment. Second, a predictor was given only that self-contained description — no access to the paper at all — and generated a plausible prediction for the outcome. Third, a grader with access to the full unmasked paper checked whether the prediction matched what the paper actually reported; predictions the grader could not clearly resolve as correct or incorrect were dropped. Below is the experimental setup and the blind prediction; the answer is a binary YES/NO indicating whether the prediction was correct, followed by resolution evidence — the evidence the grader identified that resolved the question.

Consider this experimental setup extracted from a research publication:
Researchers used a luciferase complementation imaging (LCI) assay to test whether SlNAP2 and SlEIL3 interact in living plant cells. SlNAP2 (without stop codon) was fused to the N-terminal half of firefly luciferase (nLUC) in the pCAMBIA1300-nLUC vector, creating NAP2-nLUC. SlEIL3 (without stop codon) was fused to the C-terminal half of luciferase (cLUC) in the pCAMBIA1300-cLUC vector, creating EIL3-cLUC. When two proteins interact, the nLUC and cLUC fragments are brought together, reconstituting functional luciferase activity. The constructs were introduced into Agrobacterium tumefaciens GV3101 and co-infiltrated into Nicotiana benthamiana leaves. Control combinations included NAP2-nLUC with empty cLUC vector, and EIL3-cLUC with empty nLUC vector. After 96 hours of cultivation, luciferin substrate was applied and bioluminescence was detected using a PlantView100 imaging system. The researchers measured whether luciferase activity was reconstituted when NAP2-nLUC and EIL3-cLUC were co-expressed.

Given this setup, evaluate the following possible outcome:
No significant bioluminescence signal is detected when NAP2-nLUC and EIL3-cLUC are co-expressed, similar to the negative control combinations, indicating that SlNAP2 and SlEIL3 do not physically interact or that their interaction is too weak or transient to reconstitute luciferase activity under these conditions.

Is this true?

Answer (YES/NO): NO